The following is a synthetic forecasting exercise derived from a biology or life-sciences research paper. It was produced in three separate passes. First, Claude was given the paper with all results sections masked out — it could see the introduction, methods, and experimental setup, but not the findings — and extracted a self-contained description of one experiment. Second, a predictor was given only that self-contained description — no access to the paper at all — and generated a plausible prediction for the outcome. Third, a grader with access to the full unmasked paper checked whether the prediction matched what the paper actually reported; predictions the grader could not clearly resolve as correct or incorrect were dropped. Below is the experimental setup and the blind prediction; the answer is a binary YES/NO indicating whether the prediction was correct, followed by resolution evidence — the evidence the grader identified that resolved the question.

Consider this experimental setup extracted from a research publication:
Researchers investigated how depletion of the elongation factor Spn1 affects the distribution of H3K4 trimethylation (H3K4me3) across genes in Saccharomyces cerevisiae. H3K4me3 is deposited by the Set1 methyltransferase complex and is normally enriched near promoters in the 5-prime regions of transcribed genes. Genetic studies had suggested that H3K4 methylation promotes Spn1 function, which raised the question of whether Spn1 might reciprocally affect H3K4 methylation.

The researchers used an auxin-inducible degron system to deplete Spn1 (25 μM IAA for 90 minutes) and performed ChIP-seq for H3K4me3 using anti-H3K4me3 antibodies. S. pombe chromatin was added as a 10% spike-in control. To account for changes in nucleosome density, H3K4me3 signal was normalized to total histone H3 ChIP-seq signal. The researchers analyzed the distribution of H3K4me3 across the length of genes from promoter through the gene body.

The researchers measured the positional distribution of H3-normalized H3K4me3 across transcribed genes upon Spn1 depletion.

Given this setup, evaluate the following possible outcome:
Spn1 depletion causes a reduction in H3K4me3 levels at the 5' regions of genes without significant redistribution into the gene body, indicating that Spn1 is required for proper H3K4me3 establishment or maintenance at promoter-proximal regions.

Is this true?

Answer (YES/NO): NO